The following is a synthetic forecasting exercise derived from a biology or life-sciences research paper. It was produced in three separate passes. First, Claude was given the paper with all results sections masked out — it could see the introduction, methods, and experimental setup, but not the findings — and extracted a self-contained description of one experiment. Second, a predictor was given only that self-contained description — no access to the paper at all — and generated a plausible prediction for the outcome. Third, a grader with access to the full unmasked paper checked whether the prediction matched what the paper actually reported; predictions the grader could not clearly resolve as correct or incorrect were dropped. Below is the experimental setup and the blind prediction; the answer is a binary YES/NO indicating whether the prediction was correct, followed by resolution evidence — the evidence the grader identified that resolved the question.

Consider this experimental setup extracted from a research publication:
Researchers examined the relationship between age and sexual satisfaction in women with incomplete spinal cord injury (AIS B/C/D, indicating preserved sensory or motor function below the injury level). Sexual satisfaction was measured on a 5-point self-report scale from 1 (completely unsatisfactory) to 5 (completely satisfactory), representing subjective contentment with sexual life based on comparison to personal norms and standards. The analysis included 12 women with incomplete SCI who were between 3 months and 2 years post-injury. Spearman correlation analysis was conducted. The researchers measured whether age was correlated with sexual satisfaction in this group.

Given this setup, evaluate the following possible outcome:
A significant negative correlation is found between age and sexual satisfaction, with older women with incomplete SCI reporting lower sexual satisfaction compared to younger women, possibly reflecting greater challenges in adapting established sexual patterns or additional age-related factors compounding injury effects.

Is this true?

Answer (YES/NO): YES